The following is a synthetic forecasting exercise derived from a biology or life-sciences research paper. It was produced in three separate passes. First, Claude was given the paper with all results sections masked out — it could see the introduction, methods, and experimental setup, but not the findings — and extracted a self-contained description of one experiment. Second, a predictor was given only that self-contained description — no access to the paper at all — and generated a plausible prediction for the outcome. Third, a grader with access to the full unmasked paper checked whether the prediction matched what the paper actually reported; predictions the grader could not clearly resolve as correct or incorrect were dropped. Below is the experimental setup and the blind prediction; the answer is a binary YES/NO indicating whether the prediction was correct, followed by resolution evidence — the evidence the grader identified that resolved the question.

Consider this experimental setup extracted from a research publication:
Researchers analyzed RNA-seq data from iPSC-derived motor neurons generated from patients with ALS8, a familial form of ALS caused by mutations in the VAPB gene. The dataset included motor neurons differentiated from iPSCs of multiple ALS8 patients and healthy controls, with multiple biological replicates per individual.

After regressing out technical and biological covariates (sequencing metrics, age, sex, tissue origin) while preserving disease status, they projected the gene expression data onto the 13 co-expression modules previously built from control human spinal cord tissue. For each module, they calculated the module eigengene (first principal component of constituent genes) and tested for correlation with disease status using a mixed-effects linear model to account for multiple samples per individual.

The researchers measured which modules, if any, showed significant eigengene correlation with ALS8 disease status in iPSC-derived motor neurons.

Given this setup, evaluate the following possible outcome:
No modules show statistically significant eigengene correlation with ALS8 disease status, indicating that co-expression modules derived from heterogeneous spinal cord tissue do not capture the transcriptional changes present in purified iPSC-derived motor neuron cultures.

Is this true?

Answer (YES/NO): NO